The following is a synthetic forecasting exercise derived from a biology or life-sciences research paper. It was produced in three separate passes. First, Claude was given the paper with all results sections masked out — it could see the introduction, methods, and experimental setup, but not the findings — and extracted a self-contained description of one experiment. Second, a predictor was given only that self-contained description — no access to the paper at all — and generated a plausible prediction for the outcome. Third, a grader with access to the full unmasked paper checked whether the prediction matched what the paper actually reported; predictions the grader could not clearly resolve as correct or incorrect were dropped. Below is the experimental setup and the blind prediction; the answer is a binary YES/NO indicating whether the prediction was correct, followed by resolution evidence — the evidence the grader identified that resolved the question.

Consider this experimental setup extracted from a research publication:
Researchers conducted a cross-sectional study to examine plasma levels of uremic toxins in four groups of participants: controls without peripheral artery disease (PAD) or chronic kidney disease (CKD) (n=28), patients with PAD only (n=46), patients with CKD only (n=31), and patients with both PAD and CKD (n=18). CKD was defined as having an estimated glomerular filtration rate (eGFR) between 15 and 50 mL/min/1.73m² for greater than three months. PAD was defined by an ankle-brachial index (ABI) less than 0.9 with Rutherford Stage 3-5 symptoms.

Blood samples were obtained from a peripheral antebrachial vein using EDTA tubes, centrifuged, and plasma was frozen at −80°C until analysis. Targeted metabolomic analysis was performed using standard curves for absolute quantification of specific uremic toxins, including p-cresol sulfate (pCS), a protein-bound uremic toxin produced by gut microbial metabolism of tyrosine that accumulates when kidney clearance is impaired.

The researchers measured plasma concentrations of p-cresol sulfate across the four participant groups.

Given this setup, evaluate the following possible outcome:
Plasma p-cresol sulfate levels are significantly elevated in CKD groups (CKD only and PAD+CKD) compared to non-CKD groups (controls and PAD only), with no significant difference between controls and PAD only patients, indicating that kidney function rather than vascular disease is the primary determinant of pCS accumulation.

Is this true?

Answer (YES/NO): YES